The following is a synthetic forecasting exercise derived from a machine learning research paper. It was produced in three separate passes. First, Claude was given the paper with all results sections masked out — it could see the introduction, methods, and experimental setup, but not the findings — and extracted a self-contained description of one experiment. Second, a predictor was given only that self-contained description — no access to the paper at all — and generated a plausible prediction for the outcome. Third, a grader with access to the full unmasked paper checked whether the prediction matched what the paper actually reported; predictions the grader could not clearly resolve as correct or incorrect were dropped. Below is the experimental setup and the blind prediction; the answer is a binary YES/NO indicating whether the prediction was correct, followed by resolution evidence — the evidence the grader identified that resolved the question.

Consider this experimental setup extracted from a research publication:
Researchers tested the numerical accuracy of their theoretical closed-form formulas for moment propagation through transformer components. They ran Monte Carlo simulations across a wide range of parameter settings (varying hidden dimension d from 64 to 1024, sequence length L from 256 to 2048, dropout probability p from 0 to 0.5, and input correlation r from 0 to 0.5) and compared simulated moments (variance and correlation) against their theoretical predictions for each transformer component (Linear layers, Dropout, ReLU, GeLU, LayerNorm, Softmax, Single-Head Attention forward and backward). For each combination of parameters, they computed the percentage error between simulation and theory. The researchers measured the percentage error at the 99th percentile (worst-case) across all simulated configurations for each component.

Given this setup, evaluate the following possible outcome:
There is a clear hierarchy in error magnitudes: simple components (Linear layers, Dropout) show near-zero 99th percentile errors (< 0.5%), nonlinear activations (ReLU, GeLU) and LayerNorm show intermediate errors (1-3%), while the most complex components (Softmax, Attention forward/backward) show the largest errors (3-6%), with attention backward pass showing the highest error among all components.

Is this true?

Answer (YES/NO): NO